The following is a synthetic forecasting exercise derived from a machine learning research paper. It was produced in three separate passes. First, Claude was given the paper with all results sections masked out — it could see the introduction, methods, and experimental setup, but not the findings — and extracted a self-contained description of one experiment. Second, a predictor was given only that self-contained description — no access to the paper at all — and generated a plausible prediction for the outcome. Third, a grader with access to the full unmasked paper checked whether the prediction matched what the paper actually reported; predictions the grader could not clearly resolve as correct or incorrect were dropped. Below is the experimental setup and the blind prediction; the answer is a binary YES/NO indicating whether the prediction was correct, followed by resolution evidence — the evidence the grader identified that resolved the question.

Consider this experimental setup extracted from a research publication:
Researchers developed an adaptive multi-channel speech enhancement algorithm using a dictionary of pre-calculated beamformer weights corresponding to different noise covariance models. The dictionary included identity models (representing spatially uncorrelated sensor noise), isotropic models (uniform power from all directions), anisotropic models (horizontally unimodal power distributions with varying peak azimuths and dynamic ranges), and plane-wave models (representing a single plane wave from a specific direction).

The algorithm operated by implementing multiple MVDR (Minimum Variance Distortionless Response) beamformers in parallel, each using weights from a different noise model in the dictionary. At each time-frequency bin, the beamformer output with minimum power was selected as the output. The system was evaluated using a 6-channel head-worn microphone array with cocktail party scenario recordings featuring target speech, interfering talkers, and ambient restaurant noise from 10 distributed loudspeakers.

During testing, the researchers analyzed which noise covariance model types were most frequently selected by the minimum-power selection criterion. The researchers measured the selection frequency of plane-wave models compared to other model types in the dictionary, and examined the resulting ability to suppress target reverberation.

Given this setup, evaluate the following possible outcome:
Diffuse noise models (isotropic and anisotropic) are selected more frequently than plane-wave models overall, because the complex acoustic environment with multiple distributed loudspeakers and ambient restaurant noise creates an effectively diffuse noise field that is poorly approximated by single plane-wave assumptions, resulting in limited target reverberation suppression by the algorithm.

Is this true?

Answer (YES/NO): NO